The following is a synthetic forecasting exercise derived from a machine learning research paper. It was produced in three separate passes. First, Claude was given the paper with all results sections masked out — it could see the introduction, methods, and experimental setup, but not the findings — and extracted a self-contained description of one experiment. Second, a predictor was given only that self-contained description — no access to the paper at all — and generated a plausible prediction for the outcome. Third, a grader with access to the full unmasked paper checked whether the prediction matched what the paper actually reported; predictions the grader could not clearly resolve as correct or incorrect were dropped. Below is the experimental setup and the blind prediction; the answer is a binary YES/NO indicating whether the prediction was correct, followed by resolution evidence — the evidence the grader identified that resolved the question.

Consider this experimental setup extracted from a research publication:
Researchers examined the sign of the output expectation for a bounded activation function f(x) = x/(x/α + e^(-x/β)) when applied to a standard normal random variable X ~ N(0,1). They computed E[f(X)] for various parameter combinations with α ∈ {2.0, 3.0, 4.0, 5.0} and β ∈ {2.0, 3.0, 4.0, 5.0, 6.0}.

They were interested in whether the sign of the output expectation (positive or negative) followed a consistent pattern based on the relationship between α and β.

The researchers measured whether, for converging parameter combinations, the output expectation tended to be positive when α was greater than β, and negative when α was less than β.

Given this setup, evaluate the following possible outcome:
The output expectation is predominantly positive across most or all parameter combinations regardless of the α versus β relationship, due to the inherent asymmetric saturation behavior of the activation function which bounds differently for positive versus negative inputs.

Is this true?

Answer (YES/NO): NO